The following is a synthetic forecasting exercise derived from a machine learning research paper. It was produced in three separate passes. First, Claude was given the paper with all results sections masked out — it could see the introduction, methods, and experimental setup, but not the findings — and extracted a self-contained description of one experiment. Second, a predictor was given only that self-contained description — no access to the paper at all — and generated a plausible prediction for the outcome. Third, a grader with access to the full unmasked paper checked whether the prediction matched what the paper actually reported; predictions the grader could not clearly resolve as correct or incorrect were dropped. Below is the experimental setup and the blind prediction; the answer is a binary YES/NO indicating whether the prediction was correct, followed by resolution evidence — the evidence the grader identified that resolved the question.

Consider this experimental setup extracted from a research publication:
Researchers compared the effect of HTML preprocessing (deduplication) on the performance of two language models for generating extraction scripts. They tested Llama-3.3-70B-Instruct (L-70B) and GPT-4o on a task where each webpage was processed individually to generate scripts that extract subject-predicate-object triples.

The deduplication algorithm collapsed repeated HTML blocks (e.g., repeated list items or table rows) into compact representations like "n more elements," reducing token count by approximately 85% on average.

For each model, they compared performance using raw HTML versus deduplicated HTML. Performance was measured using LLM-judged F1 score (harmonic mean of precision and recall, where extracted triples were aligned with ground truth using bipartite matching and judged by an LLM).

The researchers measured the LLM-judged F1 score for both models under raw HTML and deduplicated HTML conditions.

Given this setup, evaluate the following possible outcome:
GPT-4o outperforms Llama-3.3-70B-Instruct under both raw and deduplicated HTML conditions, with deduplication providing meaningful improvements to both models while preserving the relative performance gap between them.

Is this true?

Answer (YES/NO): NO